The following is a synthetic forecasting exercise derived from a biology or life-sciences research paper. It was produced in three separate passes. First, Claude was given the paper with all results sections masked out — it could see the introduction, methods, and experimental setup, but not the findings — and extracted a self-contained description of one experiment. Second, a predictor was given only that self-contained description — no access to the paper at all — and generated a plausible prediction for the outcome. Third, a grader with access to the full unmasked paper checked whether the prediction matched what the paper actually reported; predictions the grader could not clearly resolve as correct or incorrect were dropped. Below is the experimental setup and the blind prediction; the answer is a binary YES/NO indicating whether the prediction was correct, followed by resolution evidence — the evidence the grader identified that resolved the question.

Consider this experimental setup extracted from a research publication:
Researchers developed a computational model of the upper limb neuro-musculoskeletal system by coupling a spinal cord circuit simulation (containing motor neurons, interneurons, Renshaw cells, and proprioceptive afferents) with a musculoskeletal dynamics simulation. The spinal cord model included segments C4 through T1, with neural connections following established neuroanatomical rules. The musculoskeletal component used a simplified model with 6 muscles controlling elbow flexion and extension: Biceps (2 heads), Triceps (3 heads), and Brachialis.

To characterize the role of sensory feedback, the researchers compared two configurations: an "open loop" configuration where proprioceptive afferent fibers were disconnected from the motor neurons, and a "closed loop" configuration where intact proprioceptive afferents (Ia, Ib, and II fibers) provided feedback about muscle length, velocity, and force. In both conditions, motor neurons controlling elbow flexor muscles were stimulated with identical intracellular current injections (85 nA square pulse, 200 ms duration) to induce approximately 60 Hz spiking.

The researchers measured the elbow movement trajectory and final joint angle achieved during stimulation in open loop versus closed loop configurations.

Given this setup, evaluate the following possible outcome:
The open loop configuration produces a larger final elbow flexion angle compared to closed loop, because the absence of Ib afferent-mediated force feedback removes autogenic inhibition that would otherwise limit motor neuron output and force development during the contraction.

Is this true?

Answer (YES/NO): YES